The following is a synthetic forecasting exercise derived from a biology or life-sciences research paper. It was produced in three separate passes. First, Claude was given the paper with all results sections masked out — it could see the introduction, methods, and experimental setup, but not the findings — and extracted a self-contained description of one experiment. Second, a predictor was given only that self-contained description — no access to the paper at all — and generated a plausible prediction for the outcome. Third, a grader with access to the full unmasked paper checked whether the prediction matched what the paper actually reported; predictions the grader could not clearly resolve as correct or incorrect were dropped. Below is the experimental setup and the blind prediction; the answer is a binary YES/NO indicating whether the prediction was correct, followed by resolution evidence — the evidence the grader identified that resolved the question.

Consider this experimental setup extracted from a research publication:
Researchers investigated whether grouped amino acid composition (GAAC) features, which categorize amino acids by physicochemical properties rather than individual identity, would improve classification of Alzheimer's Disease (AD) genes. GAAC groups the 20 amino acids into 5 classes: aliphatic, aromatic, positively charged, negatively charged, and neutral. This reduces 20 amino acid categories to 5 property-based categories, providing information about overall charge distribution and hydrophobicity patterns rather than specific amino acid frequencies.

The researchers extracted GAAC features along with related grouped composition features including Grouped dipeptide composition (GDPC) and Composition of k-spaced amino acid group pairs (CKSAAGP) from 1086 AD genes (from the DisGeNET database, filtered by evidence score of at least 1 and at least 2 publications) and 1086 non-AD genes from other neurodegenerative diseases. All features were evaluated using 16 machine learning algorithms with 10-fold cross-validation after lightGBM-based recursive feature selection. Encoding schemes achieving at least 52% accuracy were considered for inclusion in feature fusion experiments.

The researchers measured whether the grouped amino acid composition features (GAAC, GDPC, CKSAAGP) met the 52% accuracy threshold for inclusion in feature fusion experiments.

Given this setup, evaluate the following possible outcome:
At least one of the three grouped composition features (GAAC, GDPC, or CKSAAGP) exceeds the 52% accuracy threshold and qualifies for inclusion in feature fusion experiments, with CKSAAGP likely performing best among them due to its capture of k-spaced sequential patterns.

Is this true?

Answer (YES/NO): NO